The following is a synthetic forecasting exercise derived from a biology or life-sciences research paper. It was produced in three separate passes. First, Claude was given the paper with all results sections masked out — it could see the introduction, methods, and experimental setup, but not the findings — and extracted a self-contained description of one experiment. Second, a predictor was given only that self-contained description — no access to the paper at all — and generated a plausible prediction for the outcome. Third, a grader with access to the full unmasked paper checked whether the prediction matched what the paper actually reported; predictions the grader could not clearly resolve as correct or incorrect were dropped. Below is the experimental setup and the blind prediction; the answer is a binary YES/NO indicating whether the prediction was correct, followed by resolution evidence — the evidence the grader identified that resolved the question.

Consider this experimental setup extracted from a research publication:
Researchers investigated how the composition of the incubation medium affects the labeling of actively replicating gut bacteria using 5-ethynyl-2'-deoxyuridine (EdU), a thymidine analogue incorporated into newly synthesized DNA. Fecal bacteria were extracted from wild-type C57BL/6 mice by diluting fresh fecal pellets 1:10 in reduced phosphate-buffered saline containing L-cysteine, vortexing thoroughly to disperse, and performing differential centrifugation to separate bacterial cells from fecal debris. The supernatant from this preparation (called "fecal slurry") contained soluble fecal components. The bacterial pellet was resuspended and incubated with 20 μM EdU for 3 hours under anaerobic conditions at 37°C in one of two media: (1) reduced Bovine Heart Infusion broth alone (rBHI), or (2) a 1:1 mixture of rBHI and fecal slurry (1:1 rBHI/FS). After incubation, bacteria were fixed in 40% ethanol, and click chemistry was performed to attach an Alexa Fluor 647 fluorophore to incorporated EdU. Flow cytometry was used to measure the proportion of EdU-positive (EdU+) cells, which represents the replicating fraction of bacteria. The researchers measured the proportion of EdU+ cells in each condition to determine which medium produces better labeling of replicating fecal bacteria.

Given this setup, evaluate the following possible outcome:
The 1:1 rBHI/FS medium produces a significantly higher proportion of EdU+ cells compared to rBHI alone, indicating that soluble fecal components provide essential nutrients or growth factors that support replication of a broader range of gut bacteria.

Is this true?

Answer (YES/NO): NO